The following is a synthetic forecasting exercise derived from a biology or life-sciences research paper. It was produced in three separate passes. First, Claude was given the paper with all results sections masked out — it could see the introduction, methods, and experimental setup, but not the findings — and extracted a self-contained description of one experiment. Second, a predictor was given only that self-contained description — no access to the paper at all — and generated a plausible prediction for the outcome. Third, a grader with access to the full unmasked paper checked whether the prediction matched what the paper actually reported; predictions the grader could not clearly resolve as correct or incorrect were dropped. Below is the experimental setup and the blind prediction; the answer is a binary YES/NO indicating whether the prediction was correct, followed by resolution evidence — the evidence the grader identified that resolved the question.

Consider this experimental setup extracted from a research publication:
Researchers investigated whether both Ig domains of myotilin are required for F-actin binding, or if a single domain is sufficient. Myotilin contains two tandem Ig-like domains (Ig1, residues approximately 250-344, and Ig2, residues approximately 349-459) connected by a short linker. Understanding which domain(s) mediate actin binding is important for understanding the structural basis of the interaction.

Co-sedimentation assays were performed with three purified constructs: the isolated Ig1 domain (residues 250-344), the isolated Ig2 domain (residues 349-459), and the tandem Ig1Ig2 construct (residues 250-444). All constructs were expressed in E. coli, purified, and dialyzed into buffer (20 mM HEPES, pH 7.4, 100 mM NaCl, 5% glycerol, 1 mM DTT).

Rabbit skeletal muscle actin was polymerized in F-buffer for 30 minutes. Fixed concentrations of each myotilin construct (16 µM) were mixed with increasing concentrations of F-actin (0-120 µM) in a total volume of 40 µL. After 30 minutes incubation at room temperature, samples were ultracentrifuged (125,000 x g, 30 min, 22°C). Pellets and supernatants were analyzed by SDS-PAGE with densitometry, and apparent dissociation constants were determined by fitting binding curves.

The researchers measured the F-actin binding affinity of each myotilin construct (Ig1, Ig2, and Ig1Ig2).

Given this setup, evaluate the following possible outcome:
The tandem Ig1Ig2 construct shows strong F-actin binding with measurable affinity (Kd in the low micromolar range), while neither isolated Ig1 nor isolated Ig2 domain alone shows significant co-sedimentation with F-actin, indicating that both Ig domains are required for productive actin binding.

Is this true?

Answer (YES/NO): YES